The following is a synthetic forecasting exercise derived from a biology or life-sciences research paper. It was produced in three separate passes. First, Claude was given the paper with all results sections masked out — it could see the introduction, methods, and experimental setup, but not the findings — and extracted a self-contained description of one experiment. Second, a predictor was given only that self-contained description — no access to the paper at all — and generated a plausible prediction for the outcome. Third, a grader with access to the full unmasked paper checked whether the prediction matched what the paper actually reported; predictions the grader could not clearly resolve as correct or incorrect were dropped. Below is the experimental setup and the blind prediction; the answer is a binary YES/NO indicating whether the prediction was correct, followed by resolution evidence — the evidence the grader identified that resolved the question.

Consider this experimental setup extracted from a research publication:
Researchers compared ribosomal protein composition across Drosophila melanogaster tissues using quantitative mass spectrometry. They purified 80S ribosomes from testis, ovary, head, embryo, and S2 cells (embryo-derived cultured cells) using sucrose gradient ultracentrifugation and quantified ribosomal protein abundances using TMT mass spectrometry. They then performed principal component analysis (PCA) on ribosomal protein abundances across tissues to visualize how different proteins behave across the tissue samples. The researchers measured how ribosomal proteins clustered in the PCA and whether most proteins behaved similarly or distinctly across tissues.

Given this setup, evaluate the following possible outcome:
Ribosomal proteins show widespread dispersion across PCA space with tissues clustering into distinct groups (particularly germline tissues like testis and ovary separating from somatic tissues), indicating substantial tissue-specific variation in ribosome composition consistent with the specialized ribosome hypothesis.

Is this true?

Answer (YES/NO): NO